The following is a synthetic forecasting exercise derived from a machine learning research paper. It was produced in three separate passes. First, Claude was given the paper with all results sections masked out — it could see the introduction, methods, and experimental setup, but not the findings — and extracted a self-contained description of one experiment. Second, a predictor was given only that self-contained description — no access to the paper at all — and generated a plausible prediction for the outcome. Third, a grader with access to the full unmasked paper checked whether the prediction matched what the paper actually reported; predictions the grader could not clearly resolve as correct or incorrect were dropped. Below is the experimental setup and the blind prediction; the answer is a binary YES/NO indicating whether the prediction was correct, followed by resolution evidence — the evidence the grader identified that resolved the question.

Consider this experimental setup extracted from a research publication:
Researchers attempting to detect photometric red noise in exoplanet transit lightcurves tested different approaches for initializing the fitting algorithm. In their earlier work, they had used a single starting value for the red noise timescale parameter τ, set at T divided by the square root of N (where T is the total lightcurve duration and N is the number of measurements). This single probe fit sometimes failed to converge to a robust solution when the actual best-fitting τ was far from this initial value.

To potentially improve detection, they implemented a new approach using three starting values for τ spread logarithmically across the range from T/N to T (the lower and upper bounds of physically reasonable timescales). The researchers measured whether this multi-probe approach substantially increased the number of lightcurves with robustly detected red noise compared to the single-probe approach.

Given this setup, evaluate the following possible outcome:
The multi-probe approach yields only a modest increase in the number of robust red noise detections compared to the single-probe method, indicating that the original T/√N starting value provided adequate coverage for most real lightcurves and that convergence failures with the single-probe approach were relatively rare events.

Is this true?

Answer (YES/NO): YES